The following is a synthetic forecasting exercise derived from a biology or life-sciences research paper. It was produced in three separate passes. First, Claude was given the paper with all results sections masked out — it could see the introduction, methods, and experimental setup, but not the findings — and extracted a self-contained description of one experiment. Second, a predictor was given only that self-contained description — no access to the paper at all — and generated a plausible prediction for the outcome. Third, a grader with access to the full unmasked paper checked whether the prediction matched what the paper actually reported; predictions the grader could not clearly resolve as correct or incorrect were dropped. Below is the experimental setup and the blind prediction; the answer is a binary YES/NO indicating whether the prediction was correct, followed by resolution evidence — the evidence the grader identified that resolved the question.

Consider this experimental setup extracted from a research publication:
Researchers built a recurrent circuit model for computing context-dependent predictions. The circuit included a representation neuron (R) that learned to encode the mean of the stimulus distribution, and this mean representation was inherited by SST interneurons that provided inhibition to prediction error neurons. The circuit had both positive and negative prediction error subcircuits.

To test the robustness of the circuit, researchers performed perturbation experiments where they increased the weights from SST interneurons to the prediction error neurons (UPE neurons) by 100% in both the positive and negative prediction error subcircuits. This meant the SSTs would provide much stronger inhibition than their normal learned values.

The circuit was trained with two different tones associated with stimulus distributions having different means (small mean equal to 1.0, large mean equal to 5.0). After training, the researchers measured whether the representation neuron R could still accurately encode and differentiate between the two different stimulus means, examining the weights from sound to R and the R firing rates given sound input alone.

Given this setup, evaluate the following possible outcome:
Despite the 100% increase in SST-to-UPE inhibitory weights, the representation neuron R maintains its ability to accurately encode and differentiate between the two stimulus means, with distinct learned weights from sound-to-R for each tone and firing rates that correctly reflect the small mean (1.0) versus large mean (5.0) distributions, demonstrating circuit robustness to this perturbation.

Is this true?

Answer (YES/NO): NO